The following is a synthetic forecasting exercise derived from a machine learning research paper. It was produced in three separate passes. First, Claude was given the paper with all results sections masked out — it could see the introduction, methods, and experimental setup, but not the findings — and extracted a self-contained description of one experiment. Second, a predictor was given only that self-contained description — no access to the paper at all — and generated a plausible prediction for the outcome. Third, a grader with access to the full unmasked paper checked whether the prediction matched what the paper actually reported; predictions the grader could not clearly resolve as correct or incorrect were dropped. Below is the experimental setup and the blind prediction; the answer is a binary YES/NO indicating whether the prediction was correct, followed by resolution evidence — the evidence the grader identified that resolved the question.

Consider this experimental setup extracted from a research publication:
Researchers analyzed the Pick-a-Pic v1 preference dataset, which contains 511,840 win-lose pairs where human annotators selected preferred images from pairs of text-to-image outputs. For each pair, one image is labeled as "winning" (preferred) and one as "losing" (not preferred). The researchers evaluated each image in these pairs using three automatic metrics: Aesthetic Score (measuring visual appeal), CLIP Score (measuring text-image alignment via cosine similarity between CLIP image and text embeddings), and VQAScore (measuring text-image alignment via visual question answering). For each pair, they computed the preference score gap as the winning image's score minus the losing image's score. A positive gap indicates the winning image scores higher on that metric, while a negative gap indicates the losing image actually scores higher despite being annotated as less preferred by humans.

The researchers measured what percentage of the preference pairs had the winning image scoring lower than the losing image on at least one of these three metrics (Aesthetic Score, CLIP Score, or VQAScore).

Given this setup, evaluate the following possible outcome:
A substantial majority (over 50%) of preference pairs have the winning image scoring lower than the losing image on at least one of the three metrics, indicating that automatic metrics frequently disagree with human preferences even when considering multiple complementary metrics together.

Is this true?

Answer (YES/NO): YES